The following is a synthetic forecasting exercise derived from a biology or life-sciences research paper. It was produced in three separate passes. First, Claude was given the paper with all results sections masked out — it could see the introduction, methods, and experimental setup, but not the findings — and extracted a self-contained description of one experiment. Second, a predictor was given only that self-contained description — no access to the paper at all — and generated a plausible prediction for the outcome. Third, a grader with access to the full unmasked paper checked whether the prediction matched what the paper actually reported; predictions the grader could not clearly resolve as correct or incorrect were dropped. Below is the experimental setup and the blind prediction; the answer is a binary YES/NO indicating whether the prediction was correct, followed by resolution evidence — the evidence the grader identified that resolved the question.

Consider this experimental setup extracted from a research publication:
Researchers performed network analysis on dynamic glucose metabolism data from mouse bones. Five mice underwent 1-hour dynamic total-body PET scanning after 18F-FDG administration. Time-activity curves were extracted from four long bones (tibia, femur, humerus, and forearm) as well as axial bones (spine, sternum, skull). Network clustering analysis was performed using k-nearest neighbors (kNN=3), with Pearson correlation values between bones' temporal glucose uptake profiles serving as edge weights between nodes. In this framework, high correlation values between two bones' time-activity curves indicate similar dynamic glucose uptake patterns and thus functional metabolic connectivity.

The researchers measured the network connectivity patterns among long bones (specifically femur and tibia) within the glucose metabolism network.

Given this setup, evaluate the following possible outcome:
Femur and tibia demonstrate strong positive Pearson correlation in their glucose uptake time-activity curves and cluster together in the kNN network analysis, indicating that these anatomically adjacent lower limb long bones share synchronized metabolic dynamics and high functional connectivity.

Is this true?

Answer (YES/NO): YES